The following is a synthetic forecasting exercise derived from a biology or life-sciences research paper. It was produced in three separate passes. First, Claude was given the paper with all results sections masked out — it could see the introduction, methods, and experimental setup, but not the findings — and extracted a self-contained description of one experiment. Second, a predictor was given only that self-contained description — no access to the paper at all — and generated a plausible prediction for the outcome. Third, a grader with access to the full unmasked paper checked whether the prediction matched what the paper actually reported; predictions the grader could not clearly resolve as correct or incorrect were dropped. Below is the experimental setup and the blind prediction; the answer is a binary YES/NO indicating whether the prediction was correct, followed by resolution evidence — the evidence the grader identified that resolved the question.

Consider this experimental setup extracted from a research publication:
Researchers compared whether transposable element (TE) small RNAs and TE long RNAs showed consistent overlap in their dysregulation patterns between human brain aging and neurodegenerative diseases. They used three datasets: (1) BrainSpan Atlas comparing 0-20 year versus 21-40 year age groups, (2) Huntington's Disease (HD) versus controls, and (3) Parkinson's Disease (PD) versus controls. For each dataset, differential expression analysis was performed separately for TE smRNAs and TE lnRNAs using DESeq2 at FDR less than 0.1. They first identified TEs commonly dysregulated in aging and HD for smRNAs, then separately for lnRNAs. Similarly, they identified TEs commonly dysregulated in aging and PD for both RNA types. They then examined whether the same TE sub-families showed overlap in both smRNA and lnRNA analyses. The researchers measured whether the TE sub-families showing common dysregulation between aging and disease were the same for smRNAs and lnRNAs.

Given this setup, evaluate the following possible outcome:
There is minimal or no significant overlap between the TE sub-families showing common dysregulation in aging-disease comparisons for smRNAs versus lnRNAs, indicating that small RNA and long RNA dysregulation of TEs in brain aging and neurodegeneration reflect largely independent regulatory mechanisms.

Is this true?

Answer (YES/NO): NO